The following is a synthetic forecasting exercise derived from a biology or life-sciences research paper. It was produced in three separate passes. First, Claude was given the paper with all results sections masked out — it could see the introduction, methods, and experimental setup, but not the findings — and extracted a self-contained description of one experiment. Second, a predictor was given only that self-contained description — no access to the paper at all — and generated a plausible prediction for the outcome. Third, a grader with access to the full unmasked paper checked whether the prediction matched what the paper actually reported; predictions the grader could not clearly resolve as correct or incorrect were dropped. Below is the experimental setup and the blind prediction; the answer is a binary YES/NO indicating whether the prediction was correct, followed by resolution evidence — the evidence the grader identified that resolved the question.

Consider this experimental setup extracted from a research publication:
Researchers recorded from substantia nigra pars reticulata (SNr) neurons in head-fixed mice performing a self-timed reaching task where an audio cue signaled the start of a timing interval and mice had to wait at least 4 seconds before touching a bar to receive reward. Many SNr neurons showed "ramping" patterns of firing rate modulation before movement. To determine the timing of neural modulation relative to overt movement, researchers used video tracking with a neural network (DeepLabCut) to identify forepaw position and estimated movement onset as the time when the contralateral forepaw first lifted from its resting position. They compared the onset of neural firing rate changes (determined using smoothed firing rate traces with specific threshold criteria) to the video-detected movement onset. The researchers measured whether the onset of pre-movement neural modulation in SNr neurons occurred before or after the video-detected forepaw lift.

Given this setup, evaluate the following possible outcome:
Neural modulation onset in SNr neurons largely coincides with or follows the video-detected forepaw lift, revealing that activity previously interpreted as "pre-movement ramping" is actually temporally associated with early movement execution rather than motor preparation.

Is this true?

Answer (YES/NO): NO